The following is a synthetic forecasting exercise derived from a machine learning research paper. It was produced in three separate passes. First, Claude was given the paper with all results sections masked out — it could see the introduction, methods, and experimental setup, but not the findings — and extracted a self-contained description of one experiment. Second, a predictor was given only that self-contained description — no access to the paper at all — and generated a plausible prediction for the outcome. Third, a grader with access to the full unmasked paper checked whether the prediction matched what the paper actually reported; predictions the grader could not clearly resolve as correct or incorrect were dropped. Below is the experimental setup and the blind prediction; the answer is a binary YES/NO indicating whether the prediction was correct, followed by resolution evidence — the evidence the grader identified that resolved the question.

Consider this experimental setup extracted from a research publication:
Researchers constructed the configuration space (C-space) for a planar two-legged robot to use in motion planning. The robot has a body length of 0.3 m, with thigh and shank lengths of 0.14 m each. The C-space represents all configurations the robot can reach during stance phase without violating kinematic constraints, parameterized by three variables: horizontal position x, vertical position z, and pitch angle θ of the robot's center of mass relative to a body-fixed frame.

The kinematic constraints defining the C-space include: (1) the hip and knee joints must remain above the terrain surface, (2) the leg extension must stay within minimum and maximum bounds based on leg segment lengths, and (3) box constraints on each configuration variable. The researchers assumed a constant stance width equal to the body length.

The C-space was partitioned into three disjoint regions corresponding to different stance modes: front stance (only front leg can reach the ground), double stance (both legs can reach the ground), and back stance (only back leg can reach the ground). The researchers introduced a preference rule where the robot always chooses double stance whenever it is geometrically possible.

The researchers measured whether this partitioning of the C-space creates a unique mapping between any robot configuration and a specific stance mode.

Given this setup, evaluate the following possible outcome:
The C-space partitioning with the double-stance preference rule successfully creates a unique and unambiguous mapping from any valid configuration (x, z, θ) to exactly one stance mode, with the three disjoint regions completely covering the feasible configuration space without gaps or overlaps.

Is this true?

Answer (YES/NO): YES